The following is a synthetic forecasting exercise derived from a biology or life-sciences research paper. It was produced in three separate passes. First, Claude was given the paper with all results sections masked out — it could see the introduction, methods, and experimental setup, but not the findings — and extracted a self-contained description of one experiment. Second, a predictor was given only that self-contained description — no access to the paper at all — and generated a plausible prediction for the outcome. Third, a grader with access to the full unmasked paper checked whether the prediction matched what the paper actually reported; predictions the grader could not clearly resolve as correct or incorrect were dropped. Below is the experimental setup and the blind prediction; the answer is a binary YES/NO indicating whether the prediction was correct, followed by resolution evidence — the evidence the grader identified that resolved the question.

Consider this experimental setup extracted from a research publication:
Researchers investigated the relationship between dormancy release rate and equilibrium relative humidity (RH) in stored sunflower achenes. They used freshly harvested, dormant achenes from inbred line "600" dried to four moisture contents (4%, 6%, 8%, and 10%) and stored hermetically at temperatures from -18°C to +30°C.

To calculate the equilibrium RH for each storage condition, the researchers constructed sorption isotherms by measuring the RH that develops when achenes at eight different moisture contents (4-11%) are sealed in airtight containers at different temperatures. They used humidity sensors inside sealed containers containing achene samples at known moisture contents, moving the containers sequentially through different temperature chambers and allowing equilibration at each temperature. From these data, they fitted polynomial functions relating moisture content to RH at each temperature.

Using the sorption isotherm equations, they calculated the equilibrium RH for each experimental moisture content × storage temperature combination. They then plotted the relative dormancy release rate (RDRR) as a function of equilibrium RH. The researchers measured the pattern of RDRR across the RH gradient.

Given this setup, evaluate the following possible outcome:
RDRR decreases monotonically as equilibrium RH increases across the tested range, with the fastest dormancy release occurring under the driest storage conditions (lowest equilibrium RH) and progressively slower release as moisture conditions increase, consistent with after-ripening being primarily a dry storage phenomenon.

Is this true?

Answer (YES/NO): NO